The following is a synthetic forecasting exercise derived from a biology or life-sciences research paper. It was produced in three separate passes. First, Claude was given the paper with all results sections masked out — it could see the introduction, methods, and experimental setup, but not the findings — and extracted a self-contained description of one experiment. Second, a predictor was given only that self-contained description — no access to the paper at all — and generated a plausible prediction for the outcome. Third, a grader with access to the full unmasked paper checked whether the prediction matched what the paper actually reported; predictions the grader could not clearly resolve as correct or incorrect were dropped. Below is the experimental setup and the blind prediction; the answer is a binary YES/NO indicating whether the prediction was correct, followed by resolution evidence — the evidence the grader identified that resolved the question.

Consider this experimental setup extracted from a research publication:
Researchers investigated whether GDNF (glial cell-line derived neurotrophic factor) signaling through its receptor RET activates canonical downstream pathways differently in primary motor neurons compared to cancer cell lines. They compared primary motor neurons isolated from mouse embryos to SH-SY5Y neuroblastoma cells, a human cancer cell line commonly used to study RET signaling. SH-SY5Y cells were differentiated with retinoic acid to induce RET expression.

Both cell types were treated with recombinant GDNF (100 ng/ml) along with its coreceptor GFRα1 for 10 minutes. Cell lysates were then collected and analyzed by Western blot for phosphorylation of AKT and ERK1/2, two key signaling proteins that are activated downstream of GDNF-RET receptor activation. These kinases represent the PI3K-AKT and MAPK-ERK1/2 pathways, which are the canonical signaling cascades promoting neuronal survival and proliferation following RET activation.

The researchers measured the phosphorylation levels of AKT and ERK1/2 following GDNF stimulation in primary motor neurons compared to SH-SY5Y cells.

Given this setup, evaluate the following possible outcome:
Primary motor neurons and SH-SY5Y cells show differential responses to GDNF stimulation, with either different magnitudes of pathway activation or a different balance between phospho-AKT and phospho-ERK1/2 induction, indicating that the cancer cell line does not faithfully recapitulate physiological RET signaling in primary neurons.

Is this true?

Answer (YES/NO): YES